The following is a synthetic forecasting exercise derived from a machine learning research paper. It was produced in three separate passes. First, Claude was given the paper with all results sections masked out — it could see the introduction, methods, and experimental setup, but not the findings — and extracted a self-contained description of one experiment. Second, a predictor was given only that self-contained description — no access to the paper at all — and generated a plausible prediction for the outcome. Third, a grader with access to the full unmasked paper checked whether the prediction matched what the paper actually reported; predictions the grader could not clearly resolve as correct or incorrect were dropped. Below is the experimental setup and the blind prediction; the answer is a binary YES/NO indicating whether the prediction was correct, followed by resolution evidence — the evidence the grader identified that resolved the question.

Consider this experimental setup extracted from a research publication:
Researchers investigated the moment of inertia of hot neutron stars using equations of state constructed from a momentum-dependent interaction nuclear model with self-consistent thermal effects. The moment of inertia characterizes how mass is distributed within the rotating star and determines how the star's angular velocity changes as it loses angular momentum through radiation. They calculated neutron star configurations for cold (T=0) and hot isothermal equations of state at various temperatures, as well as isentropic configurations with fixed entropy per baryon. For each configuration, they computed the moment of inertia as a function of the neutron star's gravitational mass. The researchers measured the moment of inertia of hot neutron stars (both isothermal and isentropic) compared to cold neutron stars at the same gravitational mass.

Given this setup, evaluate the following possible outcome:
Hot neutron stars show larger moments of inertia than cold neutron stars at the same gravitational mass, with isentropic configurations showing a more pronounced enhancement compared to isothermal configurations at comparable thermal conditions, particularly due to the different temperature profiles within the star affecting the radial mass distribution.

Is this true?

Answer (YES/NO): NO